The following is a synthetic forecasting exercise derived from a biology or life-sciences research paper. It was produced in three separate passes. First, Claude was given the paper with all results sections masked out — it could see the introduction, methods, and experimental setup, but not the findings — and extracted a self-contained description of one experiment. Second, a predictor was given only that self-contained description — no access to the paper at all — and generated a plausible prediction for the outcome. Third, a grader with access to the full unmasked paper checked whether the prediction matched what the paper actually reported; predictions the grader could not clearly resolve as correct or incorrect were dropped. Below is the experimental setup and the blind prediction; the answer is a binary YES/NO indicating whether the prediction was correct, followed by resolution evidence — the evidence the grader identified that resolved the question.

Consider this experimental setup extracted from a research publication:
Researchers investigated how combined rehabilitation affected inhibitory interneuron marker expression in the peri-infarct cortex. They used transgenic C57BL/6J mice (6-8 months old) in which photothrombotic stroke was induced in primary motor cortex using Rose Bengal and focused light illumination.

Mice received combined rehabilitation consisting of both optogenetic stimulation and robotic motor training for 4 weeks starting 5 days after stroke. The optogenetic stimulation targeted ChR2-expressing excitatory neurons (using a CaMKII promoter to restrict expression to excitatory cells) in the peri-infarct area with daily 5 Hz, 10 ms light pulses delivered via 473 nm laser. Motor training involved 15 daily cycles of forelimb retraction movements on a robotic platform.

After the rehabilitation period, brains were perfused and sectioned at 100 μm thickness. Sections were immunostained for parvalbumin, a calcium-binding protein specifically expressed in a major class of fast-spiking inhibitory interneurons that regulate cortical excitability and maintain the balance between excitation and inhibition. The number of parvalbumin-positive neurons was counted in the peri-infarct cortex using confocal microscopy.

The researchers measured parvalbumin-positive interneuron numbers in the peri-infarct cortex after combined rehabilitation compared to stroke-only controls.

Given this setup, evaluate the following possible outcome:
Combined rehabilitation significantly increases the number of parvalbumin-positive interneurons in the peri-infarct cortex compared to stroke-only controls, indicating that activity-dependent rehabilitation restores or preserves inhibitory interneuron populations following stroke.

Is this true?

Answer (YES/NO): YES